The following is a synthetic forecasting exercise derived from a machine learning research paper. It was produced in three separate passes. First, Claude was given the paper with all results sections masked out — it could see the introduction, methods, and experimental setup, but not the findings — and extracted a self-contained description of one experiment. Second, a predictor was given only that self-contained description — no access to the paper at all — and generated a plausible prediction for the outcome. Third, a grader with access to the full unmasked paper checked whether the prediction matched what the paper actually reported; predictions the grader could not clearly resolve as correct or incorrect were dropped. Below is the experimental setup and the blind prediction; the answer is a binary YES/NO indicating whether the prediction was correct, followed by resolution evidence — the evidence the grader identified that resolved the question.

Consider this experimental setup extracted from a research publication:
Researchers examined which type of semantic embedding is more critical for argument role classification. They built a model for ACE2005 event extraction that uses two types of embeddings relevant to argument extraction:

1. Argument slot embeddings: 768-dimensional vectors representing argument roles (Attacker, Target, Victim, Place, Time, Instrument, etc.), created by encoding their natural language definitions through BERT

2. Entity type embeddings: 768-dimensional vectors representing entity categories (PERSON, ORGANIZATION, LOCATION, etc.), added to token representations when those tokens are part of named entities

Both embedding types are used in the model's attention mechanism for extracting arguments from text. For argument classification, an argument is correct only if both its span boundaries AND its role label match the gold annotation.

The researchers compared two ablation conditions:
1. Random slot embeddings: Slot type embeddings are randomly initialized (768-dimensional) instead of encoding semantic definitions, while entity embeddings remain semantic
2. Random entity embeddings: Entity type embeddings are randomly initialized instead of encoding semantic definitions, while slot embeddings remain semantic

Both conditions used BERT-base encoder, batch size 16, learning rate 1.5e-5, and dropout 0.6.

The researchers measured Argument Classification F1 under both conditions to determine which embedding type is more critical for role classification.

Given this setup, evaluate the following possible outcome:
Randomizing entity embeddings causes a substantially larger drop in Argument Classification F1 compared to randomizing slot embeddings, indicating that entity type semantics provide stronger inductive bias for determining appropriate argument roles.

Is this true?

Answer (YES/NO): NO